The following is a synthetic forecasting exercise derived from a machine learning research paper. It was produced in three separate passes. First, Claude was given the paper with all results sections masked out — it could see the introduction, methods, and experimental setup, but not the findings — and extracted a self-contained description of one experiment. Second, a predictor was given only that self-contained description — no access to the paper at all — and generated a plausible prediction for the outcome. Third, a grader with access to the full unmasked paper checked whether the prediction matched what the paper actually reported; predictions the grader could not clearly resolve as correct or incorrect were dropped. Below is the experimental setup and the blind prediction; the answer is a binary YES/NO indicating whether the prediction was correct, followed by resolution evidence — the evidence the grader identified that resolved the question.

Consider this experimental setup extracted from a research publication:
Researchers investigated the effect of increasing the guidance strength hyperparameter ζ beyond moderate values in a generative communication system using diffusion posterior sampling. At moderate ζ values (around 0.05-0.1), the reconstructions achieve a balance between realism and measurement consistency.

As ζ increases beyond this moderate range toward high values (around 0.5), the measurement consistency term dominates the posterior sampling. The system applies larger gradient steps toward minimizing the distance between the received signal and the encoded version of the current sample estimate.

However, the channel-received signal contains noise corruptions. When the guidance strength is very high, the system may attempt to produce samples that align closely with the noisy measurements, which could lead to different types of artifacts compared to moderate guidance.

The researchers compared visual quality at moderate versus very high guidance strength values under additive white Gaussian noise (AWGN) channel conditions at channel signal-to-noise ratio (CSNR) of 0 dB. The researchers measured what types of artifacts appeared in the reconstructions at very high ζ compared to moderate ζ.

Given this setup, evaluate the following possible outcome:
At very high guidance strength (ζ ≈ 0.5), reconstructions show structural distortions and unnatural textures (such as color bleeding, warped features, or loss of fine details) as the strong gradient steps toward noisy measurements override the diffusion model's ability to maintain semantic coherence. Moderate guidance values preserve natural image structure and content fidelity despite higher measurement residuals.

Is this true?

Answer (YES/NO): NO